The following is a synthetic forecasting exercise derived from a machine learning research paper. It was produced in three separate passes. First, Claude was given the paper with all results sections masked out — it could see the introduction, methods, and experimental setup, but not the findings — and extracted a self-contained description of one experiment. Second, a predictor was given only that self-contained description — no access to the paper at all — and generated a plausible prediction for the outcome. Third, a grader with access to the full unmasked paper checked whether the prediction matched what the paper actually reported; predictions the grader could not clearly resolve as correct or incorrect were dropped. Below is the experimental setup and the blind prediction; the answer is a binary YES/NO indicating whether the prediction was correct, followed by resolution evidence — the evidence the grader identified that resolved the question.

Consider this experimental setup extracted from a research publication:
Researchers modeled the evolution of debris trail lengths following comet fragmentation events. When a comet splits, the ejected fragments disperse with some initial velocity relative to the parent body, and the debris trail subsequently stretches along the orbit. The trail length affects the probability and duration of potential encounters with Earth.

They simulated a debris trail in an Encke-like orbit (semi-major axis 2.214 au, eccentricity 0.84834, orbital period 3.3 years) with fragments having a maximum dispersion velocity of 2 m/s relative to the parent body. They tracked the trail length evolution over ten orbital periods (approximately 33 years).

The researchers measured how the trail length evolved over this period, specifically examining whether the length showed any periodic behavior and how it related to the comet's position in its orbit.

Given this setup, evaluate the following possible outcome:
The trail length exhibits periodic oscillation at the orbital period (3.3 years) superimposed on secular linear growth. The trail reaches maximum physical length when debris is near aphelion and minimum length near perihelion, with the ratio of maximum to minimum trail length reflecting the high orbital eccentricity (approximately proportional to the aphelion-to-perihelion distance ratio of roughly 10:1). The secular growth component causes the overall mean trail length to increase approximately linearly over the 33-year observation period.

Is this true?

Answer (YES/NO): NO